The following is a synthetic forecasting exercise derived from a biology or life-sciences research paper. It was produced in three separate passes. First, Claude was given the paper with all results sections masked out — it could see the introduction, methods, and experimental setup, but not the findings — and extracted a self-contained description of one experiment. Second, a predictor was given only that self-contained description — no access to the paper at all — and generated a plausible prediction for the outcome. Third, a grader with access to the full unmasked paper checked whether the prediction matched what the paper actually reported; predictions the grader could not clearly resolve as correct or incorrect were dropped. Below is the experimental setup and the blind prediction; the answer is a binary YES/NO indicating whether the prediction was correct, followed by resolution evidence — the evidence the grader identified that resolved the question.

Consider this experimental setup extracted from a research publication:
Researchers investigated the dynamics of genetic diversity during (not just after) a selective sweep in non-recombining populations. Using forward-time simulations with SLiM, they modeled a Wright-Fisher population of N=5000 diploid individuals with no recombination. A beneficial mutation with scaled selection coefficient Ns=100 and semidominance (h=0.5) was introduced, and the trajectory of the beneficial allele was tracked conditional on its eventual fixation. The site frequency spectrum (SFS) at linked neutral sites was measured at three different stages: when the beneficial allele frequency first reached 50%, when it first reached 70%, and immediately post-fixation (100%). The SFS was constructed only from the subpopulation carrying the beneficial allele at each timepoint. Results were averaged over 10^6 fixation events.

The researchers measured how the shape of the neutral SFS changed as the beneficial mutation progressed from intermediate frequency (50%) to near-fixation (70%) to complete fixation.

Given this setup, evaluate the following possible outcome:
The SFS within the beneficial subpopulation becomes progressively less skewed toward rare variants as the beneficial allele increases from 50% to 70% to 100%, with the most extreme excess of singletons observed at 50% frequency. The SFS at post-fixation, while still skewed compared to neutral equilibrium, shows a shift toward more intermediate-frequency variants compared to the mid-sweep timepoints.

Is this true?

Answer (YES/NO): NO